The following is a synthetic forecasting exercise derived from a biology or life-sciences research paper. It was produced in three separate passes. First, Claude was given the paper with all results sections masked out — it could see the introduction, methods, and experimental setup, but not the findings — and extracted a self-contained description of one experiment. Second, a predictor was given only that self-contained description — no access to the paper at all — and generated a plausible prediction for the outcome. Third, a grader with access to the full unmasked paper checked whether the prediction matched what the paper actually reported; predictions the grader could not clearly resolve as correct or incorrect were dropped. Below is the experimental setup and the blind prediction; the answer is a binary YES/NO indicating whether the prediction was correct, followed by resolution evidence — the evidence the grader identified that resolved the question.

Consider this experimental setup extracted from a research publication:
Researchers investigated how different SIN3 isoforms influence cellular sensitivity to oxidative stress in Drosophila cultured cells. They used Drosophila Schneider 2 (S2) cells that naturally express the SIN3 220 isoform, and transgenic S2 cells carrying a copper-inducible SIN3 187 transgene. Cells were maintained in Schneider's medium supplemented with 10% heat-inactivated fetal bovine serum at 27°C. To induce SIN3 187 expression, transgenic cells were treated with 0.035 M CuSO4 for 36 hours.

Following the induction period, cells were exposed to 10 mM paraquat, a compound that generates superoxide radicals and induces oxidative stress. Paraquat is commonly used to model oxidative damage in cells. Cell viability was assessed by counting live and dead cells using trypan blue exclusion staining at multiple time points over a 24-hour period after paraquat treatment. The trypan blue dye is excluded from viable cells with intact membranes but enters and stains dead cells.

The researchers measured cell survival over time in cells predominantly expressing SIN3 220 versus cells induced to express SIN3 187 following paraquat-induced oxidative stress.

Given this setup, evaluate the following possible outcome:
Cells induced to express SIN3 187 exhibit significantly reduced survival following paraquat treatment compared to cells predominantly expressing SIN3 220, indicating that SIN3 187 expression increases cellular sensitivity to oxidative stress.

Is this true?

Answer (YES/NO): YES